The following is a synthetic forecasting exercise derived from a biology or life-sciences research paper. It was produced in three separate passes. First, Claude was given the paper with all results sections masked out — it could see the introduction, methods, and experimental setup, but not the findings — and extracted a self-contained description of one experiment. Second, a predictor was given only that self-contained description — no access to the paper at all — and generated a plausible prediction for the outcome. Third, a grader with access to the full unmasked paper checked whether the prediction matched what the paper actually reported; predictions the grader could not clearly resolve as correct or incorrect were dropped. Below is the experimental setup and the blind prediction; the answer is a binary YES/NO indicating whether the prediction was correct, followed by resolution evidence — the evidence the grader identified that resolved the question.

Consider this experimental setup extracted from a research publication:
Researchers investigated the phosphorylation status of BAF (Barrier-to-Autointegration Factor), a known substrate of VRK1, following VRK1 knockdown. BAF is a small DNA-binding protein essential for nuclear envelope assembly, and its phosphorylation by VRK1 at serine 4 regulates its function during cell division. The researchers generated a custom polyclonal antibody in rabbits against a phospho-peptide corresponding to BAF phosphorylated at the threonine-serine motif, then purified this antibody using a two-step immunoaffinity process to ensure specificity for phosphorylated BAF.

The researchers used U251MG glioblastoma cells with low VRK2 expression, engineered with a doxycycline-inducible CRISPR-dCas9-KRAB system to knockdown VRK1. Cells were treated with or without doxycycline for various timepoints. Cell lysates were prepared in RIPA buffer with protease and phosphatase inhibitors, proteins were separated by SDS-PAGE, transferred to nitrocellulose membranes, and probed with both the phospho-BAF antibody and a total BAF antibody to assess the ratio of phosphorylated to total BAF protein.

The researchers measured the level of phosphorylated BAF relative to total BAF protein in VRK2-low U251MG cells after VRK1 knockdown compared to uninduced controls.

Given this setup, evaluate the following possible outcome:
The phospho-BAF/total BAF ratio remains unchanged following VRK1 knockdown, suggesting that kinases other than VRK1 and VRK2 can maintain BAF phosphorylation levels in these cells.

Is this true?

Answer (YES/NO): NO